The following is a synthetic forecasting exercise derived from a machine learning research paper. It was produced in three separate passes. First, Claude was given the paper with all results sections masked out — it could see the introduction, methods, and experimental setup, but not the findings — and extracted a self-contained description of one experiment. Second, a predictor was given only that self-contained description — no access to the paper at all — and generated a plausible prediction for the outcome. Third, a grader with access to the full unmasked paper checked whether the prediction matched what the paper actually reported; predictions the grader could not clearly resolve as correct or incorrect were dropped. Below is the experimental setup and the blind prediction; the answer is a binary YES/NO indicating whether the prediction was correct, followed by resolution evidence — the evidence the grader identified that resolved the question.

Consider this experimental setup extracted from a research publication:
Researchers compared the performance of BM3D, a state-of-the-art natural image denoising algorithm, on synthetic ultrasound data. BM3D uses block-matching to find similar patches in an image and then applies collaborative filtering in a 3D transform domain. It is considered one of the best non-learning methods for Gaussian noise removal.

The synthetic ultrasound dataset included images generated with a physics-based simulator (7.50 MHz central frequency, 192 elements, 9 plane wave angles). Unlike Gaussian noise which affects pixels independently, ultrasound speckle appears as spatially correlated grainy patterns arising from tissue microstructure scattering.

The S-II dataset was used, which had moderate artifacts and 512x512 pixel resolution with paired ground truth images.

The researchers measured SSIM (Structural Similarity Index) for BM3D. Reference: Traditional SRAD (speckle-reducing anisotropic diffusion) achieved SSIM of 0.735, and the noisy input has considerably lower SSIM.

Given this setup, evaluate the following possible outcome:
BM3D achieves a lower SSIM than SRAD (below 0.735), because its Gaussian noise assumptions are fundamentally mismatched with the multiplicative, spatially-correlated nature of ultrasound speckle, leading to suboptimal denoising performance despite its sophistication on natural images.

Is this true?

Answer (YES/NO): YES